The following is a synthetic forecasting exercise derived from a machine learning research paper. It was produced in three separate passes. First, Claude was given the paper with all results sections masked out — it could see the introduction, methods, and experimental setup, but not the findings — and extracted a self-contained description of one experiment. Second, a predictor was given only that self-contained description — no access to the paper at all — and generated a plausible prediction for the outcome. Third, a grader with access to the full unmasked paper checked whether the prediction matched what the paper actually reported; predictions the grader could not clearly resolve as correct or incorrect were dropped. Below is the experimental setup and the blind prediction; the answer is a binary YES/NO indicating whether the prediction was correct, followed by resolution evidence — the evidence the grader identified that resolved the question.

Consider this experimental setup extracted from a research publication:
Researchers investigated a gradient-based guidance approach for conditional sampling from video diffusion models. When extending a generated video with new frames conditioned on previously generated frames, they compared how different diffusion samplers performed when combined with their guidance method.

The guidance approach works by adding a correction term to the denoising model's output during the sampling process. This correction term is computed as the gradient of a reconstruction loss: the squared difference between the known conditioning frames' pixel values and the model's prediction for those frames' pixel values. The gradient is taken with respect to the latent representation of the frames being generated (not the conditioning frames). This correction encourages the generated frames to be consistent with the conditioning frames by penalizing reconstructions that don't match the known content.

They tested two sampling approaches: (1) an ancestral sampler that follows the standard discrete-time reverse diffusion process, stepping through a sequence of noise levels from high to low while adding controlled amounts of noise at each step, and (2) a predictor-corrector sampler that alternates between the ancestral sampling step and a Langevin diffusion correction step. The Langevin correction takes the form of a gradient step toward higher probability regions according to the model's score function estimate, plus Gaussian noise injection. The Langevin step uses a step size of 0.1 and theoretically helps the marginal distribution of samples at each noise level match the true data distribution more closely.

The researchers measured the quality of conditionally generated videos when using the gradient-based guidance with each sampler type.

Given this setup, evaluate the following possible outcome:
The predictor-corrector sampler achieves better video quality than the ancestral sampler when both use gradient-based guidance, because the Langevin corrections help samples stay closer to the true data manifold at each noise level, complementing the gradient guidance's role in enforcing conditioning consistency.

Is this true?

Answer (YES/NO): YES